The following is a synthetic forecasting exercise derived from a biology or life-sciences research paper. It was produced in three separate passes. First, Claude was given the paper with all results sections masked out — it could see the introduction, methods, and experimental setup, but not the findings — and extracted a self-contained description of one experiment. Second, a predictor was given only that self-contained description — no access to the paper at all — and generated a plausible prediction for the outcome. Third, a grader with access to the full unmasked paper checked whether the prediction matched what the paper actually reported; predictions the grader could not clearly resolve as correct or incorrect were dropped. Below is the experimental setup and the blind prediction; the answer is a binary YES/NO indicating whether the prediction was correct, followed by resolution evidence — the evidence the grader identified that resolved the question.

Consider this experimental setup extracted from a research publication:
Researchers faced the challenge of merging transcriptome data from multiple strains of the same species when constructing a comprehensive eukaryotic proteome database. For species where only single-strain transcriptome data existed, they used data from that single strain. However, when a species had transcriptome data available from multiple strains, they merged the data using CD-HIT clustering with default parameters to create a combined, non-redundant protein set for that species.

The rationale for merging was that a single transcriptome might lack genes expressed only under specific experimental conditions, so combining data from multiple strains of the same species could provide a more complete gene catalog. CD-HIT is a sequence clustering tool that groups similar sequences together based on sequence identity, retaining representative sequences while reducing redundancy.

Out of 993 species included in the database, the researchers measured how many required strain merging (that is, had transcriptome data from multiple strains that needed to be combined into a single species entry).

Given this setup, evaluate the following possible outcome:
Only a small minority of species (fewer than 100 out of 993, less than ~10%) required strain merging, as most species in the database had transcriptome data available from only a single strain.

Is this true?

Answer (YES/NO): YES